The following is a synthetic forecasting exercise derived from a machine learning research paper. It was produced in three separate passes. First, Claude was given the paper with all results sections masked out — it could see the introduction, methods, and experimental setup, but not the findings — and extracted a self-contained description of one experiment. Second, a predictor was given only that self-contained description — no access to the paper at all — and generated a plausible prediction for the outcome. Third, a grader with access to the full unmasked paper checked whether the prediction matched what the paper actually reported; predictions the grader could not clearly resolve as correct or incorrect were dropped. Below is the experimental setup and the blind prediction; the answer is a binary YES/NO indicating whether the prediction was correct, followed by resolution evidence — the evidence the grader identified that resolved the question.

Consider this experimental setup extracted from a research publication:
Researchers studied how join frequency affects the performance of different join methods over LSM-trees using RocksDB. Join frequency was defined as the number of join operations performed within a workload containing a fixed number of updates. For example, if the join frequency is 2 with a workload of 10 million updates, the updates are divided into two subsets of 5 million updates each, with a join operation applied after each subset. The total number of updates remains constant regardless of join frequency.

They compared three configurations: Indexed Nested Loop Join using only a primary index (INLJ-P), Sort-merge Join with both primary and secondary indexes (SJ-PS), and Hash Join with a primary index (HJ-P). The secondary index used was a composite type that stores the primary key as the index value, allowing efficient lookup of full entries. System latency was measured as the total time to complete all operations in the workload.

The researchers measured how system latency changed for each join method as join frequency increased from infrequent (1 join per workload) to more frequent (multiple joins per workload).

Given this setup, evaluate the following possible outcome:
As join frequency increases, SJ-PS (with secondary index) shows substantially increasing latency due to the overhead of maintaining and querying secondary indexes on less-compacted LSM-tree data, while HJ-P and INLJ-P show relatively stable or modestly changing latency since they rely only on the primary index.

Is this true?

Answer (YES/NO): NO